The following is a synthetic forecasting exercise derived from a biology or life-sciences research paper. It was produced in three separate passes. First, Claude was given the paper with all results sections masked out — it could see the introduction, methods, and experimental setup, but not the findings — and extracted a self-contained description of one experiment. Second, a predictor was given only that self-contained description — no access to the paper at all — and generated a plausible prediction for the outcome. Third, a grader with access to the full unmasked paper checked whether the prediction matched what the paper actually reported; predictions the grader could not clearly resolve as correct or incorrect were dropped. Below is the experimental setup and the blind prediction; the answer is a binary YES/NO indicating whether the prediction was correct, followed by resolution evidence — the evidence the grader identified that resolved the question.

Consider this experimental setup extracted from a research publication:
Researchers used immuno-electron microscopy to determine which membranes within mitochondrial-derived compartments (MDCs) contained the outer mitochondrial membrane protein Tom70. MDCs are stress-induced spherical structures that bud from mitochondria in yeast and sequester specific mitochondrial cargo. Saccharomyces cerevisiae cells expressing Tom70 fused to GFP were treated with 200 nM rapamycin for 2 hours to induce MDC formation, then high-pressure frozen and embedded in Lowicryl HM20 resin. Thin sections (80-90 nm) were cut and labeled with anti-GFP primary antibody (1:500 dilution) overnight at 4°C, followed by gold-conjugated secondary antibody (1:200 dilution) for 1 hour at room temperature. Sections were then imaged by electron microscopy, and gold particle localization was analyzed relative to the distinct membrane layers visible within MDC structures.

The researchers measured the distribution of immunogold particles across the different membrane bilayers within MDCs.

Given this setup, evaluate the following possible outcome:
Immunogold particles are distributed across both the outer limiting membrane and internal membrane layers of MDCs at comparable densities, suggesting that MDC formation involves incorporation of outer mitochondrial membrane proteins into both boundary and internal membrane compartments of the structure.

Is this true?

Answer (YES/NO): YES